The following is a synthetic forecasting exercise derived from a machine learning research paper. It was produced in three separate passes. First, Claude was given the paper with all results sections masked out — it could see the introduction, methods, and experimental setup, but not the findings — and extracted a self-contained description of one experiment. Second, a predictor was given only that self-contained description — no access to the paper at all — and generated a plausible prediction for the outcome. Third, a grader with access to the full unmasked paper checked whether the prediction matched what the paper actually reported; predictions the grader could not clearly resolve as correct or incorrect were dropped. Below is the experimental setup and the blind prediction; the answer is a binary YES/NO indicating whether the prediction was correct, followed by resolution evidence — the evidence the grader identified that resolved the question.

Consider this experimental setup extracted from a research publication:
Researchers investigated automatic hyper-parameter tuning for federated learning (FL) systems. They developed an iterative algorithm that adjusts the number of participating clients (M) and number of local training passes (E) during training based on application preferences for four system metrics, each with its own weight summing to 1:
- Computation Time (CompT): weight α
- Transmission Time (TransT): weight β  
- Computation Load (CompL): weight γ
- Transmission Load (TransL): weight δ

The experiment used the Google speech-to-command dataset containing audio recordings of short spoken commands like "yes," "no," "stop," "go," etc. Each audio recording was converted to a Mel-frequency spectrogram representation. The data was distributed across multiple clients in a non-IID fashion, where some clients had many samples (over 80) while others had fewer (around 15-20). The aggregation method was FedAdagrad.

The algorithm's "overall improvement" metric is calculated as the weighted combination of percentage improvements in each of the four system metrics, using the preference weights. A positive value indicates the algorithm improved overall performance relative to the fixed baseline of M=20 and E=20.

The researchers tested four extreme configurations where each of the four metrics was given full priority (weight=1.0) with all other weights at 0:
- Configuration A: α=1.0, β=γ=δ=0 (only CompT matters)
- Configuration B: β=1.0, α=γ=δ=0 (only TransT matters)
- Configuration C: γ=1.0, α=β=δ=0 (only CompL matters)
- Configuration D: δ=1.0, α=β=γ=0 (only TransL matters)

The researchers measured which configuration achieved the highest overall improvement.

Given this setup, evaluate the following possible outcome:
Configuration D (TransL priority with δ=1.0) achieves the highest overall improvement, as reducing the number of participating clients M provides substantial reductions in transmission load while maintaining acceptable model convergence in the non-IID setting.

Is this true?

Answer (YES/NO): NO